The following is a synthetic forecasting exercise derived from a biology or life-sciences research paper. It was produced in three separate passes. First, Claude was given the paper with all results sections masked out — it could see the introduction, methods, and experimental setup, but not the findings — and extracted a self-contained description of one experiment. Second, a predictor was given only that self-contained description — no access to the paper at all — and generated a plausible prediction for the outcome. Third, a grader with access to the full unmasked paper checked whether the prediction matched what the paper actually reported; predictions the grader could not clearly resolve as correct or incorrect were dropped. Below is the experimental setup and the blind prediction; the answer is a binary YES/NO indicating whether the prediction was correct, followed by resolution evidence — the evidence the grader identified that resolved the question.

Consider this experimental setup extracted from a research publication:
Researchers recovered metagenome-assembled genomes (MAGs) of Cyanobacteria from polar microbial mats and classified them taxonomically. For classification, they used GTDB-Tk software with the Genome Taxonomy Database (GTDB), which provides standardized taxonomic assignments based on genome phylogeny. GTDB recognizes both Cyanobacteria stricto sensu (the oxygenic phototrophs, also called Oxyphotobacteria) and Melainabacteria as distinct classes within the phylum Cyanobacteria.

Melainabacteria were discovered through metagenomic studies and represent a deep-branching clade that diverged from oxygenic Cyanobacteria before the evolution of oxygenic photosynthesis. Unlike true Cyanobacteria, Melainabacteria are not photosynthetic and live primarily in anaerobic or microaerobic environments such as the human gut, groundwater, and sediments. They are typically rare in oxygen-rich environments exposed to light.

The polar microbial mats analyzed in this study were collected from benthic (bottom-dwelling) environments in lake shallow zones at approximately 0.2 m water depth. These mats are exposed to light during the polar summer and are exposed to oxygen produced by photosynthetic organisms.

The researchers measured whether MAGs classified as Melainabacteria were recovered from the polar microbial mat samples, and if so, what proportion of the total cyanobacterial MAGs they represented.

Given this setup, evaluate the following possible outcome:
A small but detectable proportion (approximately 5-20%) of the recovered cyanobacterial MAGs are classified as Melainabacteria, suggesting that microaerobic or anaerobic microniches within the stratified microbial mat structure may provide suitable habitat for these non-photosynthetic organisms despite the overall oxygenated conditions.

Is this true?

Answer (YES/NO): YES